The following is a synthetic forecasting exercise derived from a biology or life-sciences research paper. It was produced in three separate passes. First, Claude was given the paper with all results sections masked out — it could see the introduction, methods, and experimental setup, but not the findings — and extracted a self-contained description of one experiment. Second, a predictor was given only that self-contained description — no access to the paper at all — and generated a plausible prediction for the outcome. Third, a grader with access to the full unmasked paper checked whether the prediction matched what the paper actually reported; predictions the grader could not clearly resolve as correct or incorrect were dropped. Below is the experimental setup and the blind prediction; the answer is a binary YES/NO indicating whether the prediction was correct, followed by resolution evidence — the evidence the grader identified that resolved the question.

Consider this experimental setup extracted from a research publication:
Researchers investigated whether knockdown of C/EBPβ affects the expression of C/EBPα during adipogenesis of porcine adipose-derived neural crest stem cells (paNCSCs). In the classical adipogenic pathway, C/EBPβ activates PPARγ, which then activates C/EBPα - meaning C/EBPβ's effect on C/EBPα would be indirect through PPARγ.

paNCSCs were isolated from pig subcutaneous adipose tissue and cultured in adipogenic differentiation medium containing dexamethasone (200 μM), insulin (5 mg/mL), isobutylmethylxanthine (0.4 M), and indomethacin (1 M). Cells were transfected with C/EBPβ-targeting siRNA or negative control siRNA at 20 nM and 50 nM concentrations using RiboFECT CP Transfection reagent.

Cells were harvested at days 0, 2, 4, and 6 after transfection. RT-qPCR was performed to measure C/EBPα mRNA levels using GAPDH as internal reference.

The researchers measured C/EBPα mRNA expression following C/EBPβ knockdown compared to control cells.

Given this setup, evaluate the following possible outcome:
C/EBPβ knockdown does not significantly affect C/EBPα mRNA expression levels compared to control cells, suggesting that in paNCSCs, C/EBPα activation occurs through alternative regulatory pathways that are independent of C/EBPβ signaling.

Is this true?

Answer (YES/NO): NO